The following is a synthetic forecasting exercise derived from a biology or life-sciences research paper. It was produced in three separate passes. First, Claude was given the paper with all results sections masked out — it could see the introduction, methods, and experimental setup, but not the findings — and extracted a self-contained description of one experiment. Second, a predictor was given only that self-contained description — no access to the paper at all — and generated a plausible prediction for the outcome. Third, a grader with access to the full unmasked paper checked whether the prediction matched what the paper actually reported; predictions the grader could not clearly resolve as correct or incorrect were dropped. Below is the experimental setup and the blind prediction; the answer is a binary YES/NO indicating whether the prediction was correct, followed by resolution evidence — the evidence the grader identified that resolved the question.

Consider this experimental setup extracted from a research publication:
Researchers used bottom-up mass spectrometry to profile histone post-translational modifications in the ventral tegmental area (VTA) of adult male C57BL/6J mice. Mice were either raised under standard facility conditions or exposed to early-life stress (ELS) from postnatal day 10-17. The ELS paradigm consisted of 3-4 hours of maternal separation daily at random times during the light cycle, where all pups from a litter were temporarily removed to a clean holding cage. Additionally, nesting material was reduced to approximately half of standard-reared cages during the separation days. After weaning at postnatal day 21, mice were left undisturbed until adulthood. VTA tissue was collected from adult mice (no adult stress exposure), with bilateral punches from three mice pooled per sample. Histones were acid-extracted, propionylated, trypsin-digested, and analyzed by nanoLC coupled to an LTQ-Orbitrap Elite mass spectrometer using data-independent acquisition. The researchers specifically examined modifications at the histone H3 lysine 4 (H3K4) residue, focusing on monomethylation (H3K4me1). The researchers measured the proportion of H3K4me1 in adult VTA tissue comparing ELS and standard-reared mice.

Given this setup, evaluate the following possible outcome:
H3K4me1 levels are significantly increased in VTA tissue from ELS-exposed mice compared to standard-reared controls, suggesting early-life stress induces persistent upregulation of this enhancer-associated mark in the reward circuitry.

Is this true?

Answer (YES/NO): NO